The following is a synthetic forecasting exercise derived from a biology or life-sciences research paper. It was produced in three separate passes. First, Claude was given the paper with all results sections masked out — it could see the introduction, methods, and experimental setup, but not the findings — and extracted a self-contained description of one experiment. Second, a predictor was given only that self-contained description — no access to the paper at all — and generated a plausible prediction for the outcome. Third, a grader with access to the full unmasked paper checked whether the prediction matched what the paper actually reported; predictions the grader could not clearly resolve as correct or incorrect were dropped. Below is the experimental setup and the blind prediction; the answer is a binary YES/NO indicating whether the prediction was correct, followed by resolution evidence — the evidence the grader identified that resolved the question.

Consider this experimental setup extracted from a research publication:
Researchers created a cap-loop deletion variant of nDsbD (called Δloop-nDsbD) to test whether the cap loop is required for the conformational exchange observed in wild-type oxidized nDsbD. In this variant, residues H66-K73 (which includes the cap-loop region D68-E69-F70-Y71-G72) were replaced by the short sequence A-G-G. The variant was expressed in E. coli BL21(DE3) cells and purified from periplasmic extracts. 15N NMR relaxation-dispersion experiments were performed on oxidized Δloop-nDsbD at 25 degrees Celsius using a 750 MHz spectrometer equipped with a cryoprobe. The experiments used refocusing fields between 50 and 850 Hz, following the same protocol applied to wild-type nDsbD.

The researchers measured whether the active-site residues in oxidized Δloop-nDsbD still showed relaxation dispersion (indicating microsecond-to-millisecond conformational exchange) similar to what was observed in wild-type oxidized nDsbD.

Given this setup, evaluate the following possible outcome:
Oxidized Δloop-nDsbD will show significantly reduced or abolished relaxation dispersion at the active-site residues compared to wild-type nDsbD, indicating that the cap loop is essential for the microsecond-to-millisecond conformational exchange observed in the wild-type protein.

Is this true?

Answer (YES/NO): YES